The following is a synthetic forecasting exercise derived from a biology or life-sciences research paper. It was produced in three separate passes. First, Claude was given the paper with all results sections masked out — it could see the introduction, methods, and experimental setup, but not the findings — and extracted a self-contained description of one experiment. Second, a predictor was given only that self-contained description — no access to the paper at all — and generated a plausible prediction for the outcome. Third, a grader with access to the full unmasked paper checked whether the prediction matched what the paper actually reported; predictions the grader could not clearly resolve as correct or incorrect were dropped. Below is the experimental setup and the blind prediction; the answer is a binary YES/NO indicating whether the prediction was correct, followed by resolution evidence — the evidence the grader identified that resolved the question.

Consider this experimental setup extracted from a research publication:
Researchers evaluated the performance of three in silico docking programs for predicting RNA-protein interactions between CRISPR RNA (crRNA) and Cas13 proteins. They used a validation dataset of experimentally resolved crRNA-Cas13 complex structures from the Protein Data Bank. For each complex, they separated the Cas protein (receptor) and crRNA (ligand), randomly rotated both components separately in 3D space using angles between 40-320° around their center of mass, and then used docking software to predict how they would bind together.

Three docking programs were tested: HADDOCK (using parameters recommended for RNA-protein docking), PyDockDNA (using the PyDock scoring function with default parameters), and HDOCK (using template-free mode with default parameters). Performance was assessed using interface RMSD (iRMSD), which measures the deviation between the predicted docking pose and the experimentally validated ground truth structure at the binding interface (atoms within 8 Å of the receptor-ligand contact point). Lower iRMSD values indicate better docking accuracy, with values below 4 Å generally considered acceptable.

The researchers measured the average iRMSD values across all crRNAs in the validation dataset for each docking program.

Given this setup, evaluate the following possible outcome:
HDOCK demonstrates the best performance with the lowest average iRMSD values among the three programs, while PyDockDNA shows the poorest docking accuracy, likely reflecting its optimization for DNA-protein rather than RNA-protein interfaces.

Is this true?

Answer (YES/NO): NO